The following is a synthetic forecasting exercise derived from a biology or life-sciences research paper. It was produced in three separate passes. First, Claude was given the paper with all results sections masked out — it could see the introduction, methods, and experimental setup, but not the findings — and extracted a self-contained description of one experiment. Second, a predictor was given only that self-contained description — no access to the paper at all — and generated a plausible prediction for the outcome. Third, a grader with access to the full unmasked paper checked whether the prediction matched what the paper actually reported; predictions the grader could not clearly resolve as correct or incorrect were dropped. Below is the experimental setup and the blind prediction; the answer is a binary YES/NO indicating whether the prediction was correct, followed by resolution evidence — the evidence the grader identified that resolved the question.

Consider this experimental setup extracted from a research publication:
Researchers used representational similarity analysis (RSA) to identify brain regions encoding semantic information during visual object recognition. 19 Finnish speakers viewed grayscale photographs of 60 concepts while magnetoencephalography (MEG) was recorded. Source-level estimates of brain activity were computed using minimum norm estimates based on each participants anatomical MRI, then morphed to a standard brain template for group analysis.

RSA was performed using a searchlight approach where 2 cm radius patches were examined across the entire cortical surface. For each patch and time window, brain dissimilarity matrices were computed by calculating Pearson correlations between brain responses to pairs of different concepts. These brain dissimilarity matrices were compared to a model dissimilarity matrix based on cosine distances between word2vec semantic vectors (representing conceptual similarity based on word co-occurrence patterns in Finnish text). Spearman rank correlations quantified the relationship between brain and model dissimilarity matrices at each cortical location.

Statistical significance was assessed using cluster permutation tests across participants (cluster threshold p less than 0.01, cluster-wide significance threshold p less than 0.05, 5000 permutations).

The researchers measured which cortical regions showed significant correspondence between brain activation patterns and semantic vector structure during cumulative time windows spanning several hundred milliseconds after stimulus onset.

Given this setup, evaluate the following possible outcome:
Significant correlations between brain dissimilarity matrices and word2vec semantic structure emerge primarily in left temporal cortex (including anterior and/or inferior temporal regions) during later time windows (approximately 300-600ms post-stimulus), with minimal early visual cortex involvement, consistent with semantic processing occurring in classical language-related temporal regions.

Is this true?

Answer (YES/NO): NO